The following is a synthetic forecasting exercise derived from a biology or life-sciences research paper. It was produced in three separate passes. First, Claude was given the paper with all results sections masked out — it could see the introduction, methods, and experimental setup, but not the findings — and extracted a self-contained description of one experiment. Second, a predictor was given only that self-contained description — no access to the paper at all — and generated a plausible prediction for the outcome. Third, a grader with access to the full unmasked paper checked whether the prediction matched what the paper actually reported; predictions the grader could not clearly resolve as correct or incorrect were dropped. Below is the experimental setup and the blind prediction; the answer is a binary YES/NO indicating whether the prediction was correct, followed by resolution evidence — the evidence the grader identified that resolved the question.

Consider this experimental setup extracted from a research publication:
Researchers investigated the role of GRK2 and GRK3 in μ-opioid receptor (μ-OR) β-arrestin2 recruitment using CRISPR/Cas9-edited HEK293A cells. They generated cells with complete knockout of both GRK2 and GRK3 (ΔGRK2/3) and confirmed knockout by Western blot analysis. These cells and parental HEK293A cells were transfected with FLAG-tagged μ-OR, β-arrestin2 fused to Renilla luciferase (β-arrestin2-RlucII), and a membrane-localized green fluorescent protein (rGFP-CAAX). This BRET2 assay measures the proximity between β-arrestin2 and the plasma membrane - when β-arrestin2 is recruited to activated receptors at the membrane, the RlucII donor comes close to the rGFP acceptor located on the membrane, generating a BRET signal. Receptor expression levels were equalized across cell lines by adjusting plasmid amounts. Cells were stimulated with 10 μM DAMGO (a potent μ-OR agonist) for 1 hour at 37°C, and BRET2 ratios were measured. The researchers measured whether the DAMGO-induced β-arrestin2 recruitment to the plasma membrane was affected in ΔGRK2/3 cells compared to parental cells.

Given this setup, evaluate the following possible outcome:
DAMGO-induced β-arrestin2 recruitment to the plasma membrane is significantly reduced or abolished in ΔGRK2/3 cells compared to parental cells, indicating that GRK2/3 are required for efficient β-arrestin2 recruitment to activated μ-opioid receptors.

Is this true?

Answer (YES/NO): NO